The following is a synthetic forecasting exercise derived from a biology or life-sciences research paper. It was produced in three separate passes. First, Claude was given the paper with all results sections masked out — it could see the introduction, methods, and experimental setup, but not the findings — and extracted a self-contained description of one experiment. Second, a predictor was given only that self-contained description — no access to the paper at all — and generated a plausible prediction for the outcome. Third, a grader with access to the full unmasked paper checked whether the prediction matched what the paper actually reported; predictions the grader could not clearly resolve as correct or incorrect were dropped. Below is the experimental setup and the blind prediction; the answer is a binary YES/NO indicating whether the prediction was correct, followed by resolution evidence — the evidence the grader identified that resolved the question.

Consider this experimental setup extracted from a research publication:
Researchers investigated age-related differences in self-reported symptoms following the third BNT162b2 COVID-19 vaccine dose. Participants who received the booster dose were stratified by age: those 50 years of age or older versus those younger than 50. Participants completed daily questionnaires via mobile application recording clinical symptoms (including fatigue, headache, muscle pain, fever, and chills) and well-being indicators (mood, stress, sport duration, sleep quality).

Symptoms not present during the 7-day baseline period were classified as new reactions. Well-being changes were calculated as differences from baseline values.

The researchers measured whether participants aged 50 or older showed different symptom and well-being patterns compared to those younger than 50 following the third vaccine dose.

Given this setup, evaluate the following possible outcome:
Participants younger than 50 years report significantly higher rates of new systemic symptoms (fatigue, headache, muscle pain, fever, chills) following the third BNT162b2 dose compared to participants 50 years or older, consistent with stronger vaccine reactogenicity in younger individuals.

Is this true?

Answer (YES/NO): YES